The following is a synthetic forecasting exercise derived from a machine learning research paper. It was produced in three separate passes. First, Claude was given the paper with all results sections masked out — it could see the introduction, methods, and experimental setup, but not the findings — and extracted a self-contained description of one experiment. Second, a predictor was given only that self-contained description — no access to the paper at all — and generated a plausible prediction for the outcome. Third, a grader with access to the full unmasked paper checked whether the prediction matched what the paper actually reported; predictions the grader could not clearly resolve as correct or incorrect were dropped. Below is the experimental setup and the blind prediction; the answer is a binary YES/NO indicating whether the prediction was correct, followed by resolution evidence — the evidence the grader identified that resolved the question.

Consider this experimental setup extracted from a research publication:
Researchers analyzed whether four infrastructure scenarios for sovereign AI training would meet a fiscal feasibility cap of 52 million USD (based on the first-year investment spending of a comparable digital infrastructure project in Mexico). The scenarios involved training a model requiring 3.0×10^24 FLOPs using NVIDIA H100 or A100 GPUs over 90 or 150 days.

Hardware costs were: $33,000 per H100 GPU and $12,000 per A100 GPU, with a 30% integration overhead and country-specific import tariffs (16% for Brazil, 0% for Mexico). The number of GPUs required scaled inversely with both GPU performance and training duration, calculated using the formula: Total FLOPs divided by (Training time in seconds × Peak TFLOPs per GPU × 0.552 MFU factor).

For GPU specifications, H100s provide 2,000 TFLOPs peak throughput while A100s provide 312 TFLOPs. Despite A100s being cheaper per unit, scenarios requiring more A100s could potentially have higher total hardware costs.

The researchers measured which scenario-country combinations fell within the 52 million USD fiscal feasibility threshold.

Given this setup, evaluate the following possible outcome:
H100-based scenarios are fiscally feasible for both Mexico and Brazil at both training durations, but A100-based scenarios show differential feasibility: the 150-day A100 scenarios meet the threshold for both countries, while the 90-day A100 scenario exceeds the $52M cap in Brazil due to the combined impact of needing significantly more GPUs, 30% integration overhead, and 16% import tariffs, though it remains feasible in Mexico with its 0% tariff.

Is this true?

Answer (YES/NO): NO